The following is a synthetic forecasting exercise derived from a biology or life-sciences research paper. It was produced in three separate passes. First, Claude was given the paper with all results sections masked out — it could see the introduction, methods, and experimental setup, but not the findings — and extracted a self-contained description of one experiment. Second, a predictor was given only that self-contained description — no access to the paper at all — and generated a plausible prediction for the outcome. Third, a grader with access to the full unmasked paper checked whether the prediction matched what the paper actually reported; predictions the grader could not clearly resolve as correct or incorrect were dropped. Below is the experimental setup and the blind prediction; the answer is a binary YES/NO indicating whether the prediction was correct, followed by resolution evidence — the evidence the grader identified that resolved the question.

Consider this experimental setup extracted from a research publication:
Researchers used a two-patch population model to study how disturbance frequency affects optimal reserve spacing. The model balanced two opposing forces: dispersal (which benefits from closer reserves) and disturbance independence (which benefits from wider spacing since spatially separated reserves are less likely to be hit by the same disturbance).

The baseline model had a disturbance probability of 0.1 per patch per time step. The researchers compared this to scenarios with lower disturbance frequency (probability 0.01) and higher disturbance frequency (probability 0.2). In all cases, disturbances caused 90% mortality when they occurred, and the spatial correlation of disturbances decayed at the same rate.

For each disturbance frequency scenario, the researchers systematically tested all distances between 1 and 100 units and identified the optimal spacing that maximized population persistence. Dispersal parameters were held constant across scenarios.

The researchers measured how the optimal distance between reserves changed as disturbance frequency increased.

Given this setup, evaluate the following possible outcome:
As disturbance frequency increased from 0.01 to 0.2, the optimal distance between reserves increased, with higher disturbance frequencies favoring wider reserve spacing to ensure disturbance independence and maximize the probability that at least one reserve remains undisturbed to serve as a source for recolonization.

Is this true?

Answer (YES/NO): YES